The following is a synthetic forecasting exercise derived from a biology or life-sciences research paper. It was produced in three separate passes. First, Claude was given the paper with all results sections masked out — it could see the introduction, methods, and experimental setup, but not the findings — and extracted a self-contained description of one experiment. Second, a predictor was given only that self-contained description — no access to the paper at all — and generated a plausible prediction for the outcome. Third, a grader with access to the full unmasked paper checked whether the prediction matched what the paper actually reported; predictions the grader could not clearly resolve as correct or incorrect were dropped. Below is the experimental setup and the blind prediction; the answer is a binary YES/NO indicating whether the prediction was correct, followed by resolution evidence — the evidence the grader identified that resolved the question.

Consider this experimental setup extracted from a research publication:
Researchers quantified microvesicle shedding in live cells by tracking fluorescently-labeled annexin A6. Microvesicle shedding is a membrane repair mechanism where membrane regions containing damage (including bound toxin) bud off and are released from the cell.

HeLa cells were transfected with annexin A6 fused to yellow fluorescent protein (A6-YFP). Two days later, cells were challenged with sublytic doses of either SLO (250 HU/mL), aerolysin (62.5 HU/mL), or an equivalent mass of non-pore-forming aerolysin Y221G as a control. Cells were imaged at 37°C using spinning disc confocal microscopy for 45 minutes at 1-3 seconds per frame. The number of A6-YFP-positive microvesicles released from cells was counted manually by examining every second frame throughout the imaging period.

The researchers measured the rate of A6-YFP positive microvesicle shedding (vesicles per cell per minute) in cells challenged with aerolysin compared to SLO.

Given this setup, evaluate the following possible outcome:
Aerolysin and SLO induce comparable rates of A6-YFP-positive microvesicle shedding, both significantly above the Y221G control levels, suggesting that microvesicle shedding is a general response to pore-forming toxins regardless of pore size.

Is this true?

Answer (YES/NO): NO